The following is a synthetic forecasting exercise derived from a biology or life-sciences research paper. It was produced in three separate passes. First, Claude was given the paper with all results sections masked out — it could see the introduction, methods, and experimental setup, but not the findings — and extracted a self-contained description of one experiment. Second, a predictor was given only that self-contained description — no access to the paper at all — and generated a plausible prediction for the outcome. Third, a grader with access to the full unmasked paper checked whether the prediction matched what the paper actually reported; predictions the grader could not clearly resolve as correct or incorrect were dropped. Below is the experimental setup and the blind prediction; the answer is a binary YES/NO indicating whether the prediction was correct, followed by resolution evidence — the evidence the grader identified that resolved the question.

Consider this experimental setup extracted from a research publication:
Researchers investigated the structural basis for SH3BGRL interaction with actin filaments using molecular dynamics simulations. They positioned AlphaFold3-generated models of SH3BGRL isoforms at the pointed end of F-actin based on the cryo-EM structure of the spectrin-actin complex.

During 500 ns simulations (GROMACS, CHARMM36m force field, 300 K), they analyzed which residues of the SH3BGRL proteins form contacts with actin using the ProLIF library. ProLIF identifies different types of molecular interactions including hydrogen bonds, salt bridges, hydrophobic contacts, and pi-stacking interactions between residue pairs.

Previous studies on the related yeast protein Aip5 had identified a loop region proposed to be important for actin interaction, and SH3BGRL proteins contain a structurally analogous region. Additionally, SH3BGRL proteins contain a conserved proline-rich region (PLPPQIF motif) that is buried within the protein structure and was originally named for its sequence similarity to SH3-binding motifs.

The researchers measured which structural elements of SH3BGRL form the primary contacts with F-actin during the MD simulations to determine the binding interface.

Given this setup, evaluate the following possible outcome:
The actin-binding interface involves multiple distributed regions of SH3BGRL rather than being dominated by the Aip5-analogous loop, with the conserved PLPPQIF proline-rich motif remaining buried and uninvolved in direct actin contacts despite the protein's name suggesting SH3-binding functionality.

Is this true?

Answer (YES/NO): YES